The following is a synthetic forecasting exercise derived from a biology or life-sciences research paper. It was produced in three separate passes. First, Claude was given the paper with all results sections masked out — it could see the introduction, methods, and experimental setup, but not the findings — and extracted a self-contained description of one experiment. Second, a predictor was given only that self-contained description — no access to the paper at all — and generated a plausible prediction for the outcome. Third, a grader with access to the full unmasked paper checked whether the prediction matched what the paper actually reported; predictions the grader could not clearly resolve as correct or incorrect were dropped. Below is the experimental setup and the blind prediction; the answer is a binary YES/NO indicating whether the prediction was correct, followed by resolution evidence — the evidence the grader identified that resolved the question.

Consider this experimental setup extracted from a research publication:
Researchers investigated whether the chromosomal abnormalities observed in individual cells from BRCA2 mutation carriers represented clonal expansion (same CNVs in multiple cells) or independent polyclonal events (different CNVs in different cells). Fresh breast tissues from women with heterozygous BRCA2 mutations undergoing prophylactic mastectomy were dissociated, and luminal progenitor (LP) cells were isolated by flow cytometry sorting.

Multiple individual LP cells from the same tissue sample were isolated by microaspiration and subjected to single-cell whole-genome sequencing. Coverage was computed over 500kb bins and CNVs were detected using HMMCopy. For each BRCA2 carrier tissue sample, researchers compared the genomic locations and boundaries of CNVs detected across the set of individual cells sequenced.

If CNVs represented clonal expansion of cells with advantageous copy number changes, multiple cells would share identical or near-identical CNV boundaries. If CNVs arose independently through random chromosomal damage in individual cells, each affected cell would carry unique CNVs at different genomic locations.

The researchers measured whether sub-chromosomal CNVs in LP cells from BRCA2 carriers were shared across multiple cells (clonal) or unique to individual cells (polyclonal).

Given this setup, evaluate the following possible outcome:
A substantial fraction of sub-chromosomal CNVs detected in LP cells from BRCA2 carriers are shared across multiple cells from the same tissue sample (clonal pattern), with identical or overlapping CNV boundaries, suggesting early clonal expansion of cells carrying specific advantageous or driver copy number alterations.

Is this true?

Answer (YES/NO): NO